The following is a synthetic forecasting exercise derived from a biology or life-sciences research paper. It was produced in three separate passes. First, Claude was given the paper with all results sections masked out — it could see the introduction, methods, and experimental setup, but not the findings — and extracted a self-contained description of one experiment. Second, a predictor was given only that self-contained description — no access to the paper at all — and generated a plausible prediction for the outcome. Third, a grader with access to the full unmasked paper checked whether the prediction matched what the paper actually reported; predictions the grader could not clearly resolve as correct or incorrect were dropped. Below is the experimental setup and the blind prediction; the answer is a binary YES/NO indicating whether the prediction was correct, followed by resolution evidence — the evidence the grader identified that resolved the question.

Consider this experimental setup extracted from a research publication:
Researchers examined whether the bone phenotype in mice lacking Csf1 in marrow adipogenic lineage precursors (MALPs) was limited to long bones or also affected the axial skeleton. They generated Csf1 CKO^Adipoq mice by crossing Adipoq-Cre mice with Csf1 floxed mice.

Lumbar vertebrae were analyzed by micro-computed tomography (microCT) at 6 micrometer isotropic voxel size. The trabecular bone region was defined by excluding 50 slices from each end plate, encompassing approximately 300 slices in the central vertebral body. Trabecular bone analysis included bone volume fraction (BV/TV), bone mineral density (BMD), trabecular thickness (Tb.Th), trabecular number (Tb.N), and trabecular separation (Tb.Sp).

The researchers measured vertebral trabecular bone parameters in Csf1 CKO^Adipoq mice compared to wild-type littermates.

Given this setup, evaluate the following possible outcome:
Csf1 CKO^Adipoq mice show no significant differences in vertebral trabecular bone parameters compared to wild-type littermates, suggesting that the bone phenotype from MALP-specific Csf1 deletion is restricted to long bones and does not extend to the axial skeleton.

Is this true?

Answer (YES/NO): YES